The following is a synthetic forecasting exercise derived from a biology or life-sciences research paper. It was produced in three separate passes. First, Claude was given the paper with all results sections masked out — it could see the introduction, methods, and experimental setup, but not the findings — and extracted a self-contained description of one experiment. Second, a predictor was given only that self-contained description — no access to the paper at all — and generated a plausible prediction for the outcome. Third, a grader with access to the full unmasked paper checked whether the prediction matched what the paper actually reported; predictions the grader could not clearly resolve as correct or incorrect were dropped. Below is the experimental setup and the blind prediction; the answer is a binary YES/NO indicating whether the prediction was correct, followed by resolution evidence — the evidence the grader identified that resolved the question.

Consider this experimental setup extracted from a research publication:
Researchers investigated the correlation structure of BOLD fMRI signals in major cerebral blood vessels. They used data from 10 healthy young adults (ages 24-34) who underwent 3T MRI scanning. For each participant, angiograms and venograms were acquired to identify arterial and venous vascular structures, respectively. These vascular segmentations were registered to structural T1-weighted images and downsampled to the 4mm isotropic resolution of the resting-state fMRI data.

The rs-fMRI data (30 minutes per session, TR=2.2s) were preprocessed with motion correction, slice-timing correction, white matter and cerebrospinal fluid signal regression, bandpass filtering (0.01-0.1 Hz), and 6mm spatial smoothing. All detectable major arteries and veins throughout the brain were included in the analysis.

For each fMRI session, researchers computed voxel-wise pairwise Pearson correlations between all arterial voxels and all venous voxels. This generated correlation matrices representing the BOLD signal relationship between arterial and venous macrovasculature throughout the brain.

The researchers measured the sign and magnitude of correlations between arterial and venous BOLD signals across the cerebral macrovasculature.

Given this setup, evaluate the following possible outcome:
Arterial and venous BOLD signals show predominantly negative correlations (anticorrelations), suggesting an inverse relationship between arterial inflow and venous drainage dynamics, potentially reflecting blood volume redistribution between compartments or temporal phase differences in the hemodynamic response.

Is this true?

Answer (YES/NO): YES